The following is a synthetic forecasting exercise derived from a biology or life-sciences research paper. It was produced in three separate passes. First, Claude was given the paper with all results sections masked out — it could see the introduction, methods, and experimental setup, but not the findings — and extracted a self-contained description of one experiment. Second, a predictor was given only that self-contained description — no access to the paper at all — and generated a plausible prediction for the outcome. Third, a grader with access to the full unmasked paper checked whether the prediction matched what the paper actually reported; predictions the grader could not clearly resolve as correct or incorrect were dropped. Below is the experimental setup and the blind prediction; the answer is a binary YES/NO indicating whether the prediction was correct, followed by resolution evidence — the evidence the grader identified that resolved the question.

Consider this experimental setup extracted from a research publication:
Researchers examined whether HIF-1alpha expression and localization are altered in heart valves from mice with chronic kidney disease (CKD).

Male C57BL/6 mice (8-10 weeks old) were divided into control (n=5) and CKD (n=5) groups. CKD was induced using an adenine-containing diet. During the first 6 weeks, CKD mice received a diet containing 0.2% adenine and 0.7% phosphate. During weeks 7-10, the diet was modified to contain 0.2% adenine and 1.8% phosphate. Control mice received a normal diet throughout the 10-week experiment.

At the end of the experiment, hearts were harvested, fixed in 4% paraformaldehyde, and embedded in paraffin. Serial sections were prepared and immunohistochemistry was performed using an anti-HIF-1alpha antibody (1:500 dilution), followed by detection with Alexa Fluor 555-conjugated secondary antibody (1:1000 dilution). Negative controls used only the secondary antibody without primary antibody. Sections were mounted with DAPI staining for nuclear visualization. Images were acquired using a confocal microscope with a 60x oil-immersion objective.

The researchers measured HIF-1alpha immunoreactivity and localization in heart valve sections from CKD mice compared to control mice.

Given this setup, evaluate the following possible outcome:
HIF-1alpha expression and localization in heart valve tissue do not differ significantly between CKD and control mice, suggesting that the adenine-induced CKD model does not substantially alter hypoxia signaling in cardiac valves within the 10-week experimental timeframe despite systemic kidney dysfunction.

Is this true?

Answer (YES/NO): NO